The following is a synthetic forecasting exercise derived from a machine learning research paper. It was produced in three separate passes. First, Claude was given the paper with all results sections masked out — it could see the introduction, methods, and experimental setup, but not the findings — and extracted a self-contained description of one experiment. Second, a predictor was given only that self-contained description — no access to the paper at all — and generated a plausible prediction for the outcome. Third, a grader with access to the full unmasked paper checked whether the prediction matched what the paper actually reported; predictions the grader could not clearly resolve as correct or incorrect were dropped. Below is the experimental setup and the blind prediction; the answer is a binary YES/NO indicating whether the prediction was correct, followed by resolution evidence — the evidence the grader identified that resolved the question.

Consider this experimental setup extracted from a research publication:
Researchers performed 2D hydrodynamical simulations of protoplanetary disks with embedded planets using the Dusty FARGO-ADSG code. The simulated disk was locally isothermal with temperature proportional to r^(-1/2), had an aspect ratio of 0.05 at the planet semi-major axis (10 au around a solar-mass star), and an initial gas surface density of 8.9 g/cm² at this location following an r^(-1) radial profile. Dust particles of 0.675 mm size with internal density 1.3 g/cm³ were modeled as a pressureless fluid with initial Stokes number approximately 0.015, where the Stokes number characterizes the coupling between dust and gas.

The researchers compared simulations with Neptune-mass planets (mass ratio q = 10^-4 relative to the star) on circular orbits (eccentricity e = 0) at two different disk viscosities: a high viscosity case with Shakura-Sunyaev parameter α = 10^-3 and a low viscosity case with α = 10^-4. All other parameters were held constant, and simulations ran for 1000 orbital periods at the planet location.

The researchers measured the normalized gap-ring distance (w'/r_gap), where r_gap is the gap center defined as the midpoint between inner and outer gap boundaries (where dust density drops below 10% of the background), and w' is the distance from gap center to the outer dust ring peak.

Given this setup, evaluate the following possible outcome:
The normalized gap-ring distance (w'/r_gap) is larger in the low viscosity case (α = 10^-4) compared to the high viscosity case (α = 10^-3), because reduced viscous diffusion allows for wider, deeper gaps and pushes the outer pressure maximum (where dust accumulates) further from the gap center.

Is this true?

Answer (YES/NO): NO